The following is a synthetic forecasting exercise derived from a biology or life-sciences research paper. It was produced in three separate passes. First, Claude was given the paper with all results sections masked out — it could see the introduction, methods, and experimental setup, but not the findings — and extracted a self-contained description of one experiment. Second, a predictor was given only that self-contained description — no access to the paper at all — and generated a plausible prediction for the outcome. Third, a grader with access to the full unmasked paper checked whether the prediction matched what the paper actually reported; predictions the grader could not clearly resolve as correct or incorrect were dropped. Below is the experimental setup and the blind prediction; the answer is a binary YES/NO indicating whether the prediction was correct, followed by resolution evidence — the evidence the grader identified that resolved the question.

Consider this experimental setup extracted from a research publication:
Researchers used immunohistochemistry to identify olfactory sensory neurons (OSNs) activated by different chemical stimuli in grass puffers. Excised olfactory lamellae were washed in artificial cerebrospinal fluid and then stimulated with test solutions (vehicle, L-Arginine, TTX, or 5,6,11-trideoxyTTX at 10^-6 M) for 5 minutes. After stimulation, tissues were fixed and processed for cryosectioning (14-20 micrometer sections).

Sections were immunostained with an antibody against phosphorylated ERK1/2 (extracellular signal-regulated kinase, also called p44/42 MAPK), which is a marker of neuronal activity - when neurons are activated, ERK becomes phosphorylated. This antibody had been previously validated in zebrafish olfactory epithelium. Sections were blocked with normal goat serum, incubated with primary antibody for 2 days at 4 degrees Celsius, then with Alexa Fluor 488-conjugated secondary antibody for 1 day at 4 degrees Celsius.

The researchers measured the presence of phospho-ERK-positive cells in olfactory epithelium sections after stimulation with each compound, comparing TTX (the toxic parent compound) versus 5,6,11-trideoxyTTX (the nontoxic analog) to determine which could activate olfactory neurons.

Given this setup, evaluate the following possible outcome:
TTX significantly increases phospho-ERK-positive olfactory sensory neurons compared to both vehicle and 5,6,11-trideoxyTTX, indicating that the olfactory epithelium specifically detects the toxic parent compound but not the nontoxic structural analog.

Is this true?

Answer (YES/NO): NO